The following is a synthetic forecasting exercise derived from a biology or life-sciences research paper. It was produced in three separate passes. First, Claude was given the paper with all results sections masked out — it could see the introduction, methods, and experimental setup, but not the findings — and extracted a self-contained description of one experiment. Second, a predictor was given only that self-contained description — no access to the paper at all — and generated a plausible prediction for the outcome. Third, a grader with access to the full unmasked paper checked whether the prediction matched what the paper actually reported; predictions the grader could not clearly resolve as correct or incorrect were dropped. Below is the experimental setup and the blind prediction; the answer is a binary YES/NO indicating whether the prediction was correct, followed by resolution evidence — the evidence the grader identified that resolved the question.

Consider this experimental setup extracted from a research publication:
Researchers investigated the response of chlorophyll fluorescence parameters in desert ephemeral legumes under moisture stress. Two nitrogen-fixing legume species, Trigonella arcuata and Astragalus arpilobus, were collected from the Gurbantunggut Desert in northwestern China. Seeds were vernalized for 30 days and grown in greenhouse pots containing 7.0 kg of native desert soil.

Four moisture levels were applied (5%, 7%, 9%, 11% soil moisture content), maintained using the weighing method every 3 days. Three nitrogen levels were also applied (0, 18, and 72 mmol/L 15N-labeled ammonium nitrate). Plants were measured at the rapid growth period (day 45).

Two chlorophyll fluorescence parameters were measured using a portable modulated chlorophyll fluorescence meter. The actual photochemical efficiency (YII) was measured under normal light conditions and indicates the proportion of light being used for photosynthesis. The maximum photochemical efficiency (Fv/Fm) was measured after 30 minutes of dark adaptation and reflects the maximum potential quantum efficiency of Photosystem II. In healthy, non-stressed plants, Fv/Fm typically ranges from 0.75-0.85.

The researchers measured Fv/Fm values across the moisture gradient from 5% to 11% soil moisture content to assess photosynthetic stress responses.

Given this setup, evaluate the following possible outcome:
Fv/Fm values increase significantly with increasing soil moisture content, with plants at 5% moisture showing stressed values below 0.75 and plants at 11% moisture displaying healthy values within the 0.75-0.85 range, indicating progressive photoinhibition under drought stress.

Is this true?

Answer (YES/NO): NO